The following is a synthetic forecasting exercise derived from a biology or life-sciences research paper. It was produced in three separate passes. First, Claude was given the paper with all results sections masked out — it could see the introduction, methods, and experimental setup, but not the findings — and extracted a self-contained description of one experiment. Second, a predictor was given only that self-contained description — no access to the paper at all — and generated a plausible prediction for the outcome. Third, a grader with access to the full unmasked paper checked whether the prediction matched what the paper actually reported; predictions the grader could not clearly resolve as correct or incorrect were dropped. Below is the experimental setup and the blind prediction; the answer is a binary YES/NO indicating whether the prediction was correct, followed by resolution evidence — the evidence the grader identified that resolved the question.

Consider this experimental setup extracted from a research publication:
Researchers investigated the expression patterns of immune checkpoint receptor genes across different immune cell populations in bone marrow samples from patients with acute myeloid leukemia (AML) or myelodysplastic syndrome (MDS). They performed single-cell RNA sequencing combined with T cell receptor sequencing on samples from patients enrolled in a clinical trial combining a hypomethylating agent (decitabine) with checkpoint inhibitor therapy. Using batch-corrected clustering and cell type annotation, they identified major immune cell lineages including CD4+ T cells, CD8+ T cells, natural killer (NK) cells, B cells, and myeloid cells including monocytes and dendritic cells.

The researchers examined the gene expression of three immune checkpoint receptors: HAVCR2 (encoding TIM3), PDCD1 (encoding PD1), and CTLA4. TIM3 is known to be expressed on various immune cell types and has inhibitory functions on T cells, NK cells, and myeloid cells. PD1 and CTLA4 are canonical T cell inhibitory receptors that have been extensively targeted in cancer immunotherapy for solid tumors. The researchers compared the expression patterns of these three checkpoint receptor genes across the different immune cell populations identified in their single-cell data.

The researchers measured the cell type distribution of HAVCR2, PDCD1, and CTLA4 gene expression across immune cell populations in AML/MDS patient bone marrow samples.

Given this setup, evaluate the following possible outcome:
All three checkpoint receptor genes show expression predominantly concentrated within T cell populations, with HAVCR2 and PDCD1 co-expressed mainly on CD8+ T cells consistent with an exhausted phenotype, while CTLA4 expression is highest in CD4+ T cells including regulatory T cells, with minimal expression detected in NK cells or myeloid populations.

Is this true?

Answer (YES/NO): NO